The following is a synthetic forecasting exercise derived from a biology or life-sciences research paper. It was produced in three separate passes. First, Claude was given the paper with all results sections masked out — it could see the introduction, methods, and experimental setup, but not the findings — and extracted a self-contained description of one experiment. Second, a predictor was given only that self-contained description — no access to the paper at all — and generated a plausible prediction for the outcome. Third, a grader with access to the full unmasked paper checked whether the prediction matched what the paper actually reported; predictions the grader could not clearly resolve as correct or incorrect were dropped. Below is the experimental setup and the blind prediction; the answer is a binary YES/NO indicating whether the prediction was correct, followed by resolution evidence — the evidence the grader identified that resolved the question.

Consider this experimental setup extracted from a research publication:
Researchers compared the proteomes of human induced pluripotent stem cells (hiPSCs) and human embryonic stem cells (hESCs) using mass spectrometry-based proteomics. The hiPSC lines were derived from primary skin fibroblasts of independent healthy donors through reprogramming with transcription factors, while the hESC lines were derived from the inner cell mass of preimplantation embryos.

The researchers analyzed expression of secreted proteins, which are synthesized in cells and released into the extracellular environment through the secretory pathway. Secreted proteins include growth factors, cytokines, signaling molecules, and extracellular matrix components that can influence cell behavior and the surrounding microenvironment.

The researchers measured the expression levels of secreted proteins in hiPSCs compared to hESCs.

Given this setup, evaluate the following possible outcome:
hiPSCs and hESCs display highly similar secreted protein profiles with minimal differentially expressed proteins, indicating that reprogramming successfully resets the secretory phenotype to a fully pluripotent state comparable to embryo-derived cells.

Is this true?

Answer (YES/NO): NO